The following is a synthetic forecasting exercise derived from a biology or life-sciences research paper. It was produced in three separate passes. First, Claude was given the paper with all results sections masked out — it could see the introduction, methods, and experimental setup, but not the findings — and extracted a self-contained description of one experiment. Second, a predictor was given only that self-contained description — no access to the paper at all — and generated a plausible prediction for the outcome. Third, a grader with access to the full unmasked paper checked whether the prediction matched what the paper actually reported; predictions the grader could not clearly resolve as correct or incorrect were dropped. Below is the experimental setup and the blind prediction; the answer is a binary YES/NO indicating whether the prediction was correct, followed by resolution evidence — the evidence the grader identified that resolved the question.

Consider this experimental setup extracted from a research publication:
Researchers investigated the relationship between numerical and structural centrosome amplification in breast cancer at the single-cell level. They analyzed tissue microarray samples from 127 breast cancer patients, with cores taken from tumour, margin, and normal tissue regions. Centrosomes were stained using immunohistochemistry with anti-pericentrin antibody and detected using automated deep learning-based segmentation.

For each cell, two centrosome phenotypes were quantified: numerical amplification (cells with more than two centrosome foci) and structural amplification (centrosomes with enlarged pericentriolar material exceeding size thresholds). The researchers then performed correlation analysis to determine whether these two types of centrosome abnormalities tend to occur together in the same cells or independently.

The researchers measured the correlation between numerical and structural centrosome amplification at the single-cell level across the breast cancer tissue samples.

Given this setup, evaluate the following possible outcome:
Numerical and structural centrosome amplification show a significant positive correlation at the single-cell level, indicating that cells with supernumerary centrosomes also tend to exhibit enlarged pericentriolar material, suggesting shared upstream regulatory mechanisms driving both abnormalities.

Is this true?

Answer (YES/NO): NO